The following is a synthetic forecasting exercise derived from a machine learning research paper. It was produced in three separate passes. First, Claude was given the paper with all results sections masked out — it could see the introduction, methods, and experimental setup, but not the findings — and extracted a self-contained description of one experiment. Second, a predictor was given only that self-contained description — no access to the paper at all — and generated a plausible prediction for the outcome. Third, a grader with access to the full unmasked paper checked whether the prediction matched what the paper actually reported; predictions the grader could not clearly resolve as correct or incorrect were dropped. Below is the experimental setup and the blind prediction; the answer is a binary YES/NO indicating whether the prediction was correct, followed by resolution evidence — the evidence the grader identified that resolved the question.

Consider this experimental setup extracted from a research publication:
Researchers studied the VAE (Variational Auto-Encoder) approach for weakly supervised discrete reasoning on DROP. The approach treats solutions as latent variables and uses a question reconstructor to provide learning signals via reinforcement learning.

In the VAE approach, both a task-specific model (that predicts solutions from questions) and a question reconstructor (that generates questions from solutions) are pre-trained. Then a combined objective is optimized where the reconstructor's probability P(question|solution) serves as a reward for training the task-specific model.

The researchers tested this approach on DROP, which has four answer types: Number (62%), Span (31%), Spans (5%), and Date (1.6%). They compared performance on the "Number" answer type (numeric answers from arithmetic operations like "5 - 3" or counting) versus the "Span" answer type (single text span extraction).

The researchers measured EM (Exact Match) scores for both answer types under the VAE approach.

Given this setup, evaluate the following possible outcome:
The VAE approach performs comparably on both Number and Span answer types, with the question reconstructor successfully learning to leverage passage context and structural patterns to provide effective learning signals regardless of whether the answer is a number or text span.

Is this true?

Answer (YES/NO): NO